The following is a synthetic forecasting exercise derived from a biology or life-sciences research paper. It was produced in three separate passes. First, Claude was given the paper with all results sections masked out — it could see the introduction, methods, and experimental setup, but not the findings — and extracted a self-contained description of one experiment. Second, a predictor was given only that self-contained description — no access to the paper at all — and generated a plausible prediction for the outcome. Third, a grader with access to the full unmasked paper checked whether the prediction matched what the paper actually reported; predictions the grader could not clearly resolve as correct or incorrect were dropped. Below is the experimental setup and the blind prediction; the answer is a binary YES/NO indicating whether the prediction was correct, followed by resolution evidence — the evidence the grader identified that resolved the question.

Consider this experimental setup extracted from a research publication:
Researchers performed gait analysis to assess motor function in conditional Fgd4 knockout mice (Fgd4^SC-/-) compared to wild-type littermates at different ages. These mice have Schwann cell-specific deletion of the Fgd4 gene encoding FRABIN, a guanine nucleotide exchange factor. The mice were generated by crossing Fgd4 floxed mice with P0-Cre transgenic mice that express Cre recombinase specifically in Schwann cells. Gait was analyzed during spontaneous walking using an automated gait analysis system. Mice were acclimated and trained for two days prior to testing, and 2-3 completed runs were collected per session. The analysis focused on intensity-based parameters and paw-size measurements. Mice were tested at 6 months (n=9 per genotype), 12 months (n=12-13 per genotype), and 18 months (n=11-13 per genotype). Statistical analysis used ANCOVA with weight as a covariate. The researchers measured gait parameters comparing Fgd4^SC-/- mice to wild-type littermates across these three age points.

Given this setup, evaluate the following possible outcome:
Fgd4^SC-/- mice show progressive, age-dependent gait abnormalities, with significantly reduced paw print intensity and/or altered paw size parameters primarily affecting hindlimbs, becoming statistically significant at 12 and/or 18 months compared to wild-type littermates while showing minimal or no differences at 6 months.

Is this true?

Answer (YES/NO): NO